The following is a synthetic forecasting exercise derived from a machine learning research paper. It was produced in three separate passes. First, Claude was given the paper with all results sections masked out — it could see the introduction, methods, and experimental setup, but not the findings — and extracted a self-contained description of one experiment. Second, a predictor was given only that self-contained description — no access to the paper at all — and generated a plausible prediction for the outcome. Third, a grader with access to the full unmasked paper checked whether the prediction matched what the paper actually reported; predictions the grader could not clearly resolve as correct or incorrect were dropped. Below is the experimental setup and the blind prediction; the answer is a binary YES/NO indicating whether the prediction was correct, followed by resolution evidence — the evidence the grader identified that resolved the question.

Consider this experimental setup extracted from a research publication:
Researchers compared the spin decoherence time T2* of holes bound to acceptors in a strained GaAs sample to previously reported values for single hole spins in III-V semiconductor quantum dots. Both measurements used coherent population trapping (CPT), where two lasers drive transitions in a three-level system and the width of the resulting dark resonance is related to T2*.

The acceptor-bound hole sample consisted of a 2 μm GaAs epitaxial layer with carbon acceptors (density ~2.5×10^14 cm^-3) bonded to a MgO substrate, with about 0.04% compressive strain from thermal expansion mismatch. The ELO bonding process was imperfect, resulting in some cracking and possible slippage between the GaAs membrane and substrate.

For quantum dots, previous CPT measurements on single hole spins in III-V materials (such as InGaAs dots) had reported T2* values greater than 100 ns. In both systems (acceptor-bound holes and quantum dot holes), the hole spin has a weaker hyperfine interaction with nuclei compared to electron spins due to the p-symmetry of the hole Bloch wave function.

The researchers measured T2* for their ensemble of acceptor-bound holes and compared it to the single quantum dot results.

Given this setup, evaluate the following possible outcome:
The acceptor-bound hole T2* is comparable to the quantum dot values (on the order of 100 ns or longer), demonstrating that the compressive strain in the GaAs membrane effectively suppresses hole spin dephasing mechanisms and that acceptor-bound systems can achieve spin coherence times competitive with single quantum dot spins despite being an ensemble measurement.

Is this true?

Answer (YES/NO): NO